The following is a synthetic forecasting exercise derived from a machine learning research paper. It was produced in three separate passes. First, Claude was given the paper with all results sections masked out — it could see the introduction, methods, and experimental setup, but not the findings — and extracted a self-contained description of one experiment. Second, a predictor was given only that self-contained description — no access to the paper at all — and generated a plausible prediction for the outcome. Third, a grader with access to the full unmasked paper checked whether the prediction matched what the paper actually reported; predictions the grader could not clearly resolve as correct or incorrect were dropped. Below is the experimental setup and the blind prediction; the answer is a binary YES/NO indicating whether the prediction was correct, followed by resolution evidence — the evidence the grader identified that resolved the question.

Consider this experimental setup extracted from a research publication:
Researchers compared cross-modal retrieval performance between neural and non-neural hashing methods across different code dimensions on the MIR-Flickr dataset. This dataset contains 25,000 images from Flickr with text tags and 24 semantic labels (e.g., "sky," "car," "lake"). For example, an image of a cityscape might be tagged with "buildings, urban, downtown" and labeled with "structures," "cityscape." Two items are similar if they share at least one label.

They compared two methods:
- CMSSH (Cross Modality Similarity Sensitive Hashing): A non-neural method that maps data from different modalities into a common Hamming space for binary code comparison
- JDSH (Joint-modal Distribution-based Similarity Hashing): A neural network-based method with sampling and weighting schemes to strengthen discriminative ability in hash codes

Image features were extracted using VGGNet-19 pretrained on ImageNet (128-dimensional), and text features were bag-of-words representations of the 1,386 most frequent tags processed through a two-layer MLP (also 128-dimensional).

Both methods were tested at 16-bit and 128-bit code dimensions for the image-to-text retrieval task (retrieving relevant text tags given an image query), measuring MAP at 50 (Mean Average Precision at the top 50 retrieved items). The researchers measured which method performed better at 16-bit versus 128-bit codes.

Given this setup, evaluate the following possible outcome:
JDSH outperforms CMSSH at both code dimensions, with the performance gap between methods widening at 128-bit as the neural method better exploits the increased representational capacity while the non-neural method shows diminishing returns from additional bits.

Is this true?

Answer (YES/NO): NO